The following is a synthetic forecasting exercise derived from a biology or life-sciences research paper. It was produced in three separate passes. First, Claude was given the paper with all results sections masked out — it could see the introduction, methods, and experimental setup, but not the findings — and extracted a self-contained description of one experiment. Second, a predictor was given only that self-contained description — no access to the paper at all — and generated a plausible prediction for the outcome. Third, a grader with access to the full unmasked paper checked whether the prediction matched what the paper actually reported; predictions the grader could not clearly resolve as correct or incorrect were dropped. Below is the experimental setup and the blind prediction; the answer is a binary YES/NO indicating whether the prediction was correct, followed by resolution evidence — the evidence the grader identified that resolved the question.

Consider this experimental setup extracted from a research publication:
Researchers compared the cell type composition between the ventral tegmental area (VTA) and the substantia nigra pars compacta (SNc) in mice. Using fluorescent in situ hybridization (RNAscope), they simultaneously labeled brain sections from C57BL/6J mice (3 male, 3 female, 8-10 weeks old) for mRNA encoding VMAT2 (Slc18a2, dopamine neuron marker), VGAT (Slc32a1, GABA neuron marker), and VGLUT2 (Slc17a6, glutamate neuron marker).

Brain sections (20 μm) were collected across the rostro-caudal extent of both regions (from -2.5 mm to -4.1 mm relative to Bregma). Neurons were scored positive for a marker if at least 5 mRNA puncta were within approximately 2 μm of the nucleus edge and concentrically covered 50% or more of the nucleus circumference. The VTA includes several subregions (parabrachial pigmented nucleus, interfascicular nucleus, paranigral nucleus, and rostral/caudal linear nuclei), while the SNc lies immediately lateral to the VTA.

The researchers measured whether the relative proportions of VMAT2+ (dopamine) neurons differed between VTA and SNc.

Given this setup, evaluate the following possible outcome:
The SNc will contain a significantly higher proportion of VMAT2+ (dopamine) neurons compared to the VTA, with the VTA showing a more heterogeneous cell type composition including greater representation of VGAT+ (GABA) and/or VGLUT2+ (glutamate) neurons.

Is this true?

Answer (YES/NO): YES